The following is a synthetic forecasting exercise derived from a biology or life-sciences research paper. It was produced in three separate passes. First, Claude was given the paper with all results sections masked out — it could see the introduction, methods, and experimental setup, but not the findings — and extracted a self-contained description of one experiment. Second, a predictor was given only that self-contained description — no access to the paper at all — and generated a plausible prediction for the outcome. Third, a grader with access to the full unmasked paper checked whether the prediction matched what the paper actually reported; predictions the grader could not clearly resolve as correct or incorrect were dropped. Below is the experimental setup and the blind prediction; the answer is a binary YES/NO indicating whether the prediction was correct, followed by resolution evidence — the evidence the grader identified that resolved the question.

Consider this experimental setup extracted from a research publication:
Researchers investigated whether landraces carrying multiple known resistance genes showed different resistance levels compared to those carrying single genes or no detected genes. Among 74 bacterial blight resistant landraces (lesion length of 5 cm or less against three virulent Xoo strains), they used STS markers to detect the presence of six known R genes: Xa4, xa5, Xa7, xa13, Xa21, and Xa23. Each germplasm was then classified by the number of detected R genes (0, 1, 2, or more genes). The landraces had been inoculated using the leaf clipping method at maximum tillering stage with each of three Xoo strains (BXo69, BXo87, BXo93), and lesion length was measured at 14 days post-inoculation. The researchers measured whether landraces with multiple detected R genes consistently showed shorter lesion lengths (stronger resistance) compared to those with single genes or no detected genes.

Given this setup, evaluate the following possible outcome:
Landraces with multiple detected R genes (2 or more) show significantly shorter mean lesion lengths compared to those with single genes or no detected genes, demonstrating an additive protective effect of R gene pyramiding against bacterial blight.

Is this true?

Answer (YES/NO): YES